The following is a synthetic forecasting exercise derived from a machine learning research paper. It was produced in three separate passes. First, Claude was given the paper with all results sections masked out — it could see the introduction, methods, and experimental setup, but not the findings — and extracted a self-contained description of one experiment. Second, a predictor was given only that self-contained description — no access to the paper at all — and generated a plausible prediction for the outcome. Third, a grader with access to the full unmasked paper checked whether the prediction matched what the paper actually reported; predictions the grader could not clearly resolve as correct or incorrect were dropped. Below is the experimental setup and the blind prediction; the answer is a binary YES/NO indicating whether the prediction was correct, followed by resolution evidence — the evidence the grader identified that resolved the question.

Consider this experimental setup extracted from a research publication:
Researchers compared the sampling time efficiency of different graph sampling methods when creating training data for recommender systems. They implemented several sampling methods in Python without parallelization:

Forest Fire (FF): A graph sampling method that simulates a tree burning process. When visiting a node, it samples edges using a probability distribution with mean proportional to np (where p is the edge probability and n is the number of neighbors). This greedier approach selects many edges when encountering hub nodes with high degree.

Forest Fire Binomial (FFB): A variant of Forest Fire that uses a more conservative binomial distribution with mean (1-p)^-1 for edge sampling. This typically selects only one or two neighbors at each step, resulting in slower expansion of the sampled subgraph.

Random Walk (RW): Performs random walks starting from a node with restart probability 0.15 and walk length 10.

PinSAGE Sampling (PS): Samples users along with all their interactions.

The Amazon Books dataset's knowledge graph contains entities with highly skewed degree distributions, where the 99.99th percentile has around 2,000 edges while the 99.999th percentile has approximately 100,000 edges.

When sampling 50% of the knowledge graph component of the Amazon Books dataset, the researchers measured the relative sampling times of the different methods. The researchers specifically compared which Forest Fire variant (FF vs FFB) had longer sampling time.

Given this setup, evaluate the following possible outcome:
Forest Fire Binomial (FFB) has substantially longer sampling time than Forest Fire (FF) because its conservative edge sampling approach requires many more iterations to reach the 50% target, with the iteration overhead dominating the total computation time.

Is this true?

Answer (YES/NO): YES